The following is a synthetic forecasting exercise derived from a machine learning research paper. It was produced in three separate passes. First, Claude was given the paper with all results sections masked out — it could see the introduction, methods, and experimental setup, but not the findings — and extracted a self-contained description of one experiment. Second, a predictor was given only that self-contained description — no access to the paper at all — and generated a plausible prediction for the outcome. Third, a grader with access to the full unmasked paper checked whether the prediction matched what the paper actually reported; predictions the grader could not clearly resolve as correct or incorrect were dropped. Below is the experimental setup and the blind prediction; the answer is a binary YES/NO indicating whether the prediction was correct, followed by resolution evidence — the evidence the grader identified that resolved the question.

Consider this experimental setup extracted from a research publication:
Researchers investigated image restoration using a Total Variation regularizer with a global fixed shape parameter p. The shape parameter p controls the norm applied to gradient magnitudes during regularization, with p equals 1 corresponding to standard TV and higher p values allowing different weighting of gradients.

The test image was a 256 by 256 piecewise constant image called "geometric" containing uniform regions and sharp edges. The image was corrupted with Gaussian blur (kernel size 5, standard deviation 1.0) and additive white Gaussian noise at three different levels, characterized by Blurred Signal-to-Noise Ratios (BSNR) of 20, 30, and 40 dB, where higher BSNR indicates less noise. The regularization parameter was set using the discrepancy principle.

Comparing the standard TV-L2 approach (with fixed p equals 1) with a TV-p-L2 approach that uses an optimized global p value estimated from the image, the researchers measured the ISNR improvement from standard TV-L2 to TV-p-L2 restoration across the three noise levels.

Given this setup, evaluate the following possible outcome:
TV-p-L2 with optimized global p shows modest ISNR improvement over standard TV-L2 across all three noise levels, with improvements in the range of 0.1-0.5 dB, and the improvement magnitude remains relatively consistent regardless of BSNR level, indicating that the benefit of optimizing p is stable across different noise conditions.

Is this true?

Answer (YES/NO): NO